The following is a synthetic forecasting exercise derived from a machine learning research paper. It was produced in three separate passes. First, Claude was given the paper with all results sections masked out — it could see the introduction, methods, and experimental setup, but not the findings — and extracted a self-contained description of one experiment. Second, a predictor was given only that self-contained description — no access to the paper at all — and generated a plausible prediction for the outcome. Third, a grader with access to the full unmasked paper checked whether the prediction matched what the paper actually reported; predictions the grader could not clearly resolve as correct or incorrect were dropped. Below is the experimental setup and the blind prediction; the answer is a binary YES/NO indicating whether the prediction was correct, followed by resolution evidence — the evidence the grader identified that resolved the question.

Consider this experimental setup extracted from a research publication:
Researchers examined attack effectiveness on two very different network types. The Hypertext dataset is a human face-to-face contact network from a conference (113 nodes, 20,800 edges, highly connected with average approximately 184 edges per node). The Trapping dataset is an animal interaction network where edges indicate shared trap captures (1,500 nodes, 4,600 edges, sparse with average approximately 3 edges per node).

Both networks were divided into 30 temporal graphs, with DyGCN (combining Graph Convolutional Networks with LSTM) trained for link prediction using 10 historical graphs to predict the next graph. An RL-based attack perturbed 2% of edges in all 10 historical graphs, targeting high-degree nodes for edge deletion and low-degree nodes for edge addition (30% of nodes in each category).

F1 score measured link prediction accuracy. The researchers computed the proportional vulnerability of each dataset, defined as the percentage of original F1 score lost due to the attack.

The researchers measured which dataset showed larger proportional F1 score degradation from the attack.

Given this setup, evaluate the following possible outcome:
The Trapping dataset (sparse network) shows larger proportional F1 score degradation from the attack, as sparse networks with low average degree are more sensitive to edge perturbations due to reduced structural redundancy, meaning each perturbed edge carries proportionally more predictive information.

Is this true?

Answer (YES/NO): YES